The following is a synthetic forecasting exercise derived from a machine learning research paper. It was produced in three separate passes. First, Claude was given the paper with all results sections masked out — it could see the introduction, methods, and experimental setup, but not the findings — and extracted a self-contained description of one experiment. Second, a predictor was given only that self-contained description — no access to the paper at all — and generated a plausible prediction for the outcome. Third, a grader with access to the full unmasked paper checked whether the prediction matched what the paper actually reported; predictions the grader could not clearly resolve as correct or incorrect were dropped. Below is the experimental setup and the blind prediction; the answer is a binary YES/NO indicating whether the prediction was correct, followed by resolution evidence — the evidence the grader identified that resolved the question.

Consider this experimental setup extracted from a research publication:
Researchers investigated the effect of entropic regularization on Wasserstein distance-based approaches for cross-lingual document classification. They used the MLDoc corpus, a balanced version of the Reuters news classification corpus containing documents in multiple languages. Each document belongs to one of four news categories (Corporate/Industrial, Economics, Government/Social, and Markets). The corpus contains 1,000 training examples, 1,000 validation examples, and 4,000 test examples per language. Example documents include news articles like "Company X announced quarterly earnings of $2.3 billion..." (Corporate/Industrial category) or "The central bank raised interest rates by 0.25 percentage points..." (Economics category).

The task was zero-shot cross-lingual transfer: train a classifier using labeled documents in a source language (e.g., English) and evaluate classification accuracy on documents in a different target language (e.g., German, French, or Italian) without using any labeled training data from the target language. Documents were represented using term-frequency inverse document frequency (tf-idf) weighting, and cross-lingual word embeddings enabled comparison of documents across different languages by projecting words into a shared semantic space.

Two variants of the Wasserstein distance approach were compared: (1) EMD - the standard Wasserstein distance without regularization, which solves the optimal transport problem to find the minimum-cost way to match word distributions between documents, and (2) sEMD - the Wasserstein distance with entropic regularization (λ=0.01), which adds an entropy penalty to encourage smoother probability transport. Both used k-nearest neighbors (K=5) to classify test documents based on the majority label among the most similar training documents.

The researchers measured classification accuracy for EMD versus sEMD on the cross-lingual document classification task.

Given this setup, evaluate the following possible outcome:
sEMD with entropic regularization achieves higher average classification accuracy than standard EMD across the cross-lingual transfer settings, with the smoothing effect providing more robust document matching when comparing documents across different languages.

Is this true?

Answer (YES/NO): NO